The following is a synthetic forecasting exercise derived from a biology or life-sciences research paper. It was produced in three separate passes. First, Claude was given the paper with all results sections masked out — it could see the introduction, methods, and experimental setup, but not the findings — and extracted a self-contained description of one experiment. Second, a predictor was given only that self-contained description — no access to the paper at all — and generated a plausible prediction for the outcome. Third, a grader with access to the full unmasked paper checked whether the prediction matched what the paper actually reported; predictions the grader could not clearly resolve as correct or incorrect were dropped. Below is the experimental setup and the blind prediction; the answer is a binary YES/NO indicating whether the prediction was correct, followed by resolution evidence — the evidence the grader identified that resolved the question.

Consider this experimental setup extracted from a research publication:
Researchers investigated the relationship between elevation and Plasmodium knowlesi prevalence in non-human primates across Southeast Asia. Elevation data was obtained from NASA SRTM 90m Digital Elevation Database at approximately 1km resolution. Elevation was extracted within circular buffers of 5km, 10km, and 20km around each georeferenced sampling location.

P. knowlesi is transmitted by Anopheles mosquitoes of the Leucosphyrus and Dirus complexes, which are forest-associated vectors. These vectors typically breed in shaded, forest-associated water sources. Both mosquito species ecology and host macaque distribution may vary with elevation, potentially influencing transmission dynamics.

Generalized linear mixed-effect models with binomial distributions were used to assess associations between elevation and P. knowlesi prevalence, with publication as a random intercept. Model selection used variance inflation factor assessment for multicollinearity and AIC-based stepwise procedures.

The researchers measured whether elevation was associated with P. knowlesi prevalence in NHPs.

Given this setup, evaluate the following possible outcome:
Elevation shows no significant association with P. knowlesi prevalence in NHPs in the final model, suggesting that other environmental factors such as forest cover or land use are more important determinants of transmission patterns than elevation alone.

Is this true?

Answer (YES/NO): YES